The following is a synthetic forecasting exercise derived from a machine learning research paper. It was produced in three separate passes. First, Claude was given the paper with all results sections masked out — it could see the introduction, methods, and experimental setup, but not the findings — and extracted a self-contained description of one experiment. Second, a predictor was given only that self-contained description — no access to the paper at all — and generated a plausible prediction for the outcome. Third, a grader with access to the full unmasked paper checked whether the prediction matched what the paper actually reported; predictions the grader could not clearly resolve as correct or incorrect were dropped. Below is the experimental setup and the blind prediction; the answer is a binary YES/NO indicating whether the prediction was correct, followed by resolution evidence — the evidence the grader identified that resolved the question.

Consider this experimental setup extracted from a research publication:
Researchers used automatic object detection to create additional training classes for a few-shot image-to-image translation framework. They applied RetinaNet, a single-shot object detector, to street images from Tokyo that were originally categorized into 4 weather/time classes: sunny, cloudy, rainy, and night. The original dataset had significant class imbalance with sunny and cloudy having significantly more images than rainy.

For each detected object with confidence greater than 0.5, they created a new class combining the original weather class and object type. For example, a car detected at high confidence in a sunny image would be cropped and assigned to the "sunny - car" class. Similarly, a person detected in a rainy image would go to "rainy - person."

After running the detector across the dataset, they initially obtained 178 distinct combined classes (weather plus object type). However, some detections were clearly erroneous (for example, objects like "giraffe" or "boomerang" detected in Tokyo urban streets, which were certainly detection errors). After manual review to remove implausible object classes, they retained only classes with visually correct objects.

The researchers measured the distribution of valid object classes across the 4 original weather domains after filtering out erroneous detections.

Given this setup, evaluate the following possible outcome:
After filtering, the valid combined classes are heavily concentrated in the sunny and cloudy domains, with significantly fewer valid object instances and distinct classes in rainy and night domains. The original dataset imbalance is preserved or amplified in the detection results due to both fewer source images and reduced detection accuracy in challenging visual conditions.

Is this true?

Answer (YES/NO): NO